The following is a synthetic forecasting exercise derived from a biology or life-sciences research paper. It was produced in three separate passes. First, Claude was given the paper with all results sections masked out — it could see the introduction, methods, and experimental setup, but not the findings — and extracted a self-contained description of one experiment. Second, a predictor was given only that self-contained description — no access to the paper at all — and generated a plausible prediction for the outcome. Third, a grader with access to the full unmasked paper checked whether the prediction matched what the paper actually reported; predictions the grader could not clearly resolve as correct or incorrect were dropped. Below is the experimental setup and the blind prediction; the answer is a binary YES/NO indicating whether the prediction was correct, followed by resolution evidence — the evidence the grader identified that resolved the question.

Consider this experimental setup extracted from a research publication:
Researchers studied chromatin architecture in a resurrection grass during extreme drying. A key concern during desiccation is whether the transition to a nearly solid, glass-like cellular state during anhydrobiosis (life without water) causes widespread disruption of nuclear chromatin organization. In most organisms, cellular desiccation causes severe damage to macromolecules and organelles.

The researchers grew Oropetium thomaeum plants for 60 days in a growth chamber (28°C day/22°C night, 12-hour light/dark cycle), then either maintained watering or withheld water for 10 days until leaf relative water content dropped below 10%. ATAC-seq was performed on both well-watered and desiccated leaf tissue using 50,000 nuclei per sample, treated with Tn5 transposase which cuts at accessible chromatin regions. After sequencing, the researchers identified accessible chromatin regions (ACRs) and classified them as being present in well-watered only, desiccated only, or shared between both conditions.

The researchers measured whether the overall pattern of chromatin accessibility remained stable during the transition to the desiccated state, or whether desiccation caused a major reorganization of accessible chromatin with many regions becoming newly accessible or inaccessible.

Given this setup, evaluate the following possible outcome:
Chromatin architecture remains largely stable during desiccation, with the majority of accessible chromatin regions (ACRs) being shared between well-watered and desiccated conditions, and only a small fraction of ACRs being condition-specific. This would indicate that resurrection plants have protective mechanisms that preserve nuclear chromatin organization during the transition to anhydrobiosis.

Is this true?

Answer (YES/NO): NO